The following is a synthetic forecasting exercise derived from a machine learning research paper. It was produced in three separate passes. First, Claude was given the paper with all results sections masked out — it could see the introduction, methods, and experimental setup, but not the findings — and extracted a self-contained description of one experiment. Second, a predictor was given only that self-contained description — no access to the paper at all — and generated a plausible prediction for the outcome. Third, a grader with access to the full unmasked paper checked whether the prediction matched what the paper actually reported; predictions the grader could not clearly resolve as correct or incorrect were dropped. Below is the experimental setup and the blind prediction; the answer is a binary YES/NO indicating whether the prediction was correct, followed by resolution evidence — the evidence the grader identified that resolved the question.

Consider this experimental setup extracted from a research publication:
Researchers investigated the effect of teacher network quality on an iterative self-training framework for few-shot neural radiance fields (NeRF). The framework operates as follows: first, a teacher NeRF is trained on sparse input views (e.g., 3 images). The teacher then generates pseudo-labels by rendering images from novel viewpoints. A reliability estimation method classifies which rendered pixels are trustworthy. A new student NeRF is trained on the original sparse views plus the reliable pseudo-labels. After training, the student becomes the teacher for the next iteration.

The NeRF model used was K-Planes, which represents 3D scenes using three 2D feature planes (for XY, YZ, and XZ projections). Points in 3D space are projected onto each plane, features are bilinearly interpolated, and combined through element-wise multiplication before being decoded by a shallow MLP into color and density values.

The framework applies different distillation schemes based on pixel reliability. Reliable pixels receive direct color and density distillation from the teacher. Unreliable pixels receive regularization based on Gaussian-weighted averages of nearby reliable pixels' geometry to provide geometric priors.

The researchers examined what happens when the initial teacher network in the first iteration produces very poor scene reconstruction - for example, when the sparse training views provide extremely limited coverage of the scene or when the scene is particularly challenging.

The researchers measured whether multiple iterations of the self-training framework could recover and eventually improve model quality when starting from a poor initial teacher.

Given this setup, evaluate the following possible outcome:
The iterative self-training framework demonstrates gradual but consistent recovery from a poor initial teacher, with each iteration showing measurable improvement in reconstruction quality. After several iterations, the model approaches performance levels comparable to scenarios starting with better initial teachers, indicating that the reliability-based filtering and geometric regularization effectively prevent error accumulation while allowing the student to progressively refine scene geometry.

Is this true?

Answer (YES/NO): NO